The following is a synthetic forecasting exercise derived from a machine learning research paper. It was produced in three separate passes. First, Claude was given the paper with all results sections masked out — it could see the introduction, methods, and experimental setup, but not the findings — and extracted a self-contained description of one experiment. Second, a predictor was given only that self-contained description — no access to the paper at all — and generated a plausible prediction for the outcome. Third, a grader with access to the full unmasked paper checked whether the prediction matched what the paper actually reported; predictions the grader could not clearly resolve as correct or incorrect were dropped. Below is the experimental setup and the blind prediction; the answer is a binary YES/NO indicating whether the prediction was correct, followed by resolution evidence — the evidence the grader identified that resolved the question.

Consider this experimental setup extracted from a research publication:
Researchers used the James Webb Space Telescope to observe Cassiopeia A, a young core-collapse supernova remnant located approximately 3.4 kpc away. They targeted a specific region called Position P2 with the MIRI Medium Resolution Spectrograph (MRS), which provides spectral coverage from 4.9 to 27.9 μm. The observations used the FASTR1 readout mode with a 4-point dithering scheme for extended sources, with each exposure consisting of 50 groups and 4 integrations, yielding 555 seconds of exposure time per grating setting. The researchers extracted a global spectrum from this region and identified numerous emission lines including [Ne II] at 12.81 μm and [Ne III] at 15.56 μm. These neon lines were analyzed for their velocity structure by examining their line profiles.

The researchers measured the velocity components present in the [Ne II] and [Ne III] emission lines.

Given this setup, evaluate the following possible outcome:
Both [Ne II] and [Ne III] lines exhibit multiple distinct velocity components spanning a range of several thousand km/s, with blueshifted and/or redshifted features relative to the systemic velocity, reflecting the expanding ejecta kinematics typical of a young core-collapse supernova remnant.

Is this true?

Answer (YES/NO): NO